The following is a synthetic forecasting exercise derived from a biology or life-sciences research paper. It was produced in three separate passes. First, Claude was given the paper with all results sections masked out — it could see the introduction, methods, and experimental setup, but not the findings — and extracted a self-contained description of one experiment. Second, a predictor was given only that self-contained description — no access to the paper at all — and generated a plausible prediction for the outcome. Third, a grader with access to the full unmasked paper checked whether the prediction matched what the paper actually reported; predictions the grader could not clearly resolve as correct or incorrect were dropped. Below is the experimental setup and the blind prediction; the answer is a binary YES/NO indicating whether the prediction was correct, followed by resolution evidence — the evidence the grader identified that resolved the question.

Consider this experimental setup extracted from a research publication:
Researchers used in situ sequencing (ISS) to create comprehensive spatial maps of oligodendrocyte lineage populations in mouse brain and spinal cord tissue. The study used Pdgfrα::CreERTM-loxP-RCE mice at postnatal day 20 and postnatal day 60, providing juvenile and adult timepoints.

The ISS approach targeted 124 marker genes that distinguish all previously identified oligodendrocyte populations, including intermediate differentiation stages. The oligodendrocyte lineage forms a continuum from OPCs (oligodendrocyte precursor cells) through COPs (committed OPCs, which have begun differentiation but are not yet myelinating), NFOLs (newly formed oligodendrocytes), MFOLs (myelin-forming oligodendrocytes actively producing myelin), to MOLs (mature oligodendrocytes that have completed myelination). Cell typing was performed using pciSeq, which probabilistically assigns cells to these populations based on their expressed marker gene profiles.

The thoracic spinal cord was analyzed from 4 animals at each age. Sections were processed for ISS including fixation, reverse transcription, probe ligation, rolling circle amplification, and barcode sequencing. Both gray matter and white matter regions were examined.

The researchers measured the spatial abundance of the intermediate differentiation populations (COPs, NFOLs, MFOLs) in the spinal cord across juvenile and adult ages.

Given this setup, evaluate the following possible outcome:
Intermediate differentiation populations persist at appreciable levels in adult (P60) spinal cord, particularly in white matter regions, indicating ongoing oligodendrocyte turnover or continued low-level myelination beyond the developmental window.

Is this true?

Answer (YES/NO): YES